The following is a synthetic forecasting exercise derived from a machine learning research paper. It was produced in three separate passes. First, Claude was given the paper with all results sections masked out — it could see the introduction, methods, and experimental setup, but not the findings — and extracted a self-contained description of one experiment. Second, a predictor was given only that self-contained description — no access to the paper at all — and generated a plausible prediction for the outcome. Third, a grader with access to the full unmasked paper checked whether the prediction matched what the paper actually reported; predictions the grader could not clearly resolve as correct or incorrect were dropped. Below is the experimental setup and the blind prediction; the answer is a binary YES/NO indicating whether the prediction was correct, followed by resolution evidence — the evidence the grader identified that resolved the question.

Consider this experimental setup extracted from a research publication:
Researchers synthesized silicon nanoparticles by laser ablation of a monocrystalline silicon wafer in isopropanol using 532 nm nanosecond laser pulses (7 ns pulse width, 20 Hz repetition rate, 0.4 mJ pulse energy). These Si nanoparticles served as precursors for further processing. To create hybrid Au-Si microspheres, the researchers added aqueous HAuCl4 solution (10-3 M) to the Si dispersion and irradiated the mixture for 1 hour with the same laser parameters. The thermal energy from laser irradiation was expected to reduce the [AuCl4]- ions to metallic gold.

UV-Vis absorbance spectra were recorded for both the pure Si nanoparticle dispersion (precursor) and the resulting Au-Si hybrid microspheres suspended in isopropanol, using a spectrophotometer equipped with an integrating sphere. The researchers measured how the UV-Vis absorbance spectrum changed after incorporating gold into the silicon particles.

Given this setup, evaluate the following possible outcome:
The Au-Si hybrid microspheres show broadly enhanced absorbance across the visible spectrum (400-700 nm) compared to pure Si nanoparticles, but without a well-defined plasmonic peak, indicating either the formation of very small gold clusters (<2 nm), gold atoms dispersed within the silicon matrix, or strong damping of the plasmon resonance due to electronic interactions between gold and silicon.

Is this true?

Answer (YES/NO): NO